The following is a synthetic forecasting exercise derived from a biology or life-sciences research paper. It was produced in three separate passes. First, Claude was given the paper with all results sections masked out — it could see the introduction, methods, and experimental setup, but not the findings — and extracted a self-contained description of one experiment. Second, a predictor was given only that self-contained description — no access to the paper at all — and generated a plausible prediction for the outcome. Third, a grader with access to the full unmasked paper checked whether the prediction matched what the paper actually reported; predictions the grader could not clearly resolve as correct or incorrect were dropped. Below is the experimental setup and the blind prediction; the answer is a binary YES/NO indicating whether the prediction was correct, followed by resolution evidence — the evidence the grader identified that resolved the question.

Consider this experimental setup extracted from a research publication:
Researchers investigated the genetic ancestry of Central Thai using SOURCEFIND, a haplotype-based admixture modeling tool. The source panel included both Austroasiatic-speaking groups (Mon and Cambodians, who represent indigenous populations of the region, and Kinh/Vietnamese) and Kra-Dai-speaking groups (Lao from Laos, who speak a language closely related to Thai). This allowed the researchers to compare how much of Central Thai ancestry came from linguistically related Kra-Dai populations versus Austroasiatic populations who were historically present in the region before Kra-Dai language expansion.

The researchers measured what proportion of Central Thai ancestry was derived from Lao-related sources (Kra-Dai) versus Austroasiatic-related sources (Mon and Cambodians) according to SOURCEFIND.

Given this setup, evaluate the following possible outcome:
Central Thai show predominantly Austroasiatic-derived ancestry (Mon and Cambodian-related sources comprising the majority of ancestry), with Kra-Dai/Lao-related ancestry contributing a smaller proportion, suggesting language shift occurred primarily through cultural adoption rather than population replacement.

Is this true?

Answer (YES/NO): NO